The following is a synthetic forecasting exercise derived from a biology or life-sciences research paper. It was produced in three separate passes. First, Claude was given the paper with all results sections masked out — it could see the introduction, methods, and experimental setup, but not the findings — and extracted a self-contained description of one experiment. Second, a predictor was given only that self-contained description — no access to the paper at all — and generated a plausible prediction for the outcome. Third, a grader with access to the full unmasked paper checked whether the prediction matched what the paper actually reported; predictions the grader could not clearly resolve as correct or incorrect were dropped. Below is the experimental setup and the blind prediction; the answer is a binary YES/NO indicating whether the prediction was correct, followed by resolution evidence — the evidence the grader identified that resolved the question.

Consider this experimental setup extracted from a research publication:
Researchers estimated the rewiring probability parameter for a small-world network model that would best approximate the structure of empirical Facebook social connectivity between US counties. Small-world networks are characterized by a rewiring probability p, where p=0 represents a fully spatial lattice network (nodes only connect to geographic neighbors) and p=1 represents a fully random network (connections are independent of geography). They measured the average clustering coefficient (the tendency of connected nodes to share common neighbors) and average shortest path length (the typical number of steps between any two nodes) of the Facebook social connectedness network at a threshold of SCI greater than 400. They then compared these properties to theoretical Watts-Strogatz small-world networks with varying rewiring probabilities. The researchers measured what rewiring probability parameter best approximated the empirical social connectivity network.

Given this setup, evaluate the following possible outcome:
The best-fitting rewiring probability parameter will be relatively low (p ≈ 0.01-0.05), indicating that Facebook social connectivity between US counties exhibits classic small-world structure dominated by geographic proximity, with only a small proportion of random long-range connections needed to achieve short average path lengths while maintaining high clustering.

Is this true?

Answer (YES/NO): NO